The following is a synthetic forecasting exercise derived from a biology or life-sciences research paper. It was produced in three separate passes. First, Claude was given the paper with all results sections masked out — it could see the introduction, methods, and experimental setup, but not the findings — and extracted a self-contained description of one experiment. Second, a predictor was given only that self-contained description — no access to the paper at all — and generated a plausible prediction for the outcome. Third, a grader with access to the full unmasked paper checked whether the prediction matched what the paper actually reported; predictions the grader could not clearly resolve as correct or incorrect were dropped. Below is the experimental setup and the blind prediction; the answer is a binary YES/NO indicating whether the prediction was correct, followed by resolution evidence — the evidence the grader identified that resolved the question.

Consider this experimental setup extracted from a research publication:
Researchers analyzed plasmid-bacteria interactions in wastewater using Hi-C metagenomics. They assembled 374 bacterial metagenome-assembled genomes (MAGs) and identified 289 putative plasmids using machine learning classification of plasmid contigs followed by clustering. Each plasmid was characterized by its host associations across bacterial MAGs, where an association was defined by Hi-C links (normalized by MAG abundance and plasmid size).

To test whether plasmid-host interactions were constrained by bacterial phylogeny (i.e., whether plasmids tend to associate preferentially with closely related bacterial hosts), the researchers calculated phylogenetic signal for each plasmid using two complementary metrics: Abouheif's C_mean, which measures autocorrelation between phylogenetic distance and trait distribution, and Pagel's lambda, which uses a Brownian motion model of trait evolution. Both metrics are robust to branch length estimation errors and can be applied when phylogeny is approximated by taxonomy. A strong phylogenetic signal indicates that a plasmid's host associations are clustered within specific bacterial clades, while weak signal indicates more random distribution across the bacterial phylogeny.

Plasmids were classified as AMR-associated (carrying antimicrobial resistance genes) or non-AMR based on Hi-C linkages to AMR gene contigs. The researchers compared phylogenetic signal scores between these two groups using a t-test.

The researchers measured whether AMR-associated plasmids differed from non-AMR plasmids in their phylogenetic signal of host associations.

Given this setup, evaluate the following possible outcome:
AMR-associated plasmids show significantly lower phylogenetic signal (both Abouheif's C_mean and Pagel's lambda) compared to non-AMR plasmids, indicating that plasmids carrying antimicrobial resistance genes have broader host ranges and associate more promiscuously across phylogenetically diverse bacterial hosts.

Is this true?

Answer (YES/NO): NO